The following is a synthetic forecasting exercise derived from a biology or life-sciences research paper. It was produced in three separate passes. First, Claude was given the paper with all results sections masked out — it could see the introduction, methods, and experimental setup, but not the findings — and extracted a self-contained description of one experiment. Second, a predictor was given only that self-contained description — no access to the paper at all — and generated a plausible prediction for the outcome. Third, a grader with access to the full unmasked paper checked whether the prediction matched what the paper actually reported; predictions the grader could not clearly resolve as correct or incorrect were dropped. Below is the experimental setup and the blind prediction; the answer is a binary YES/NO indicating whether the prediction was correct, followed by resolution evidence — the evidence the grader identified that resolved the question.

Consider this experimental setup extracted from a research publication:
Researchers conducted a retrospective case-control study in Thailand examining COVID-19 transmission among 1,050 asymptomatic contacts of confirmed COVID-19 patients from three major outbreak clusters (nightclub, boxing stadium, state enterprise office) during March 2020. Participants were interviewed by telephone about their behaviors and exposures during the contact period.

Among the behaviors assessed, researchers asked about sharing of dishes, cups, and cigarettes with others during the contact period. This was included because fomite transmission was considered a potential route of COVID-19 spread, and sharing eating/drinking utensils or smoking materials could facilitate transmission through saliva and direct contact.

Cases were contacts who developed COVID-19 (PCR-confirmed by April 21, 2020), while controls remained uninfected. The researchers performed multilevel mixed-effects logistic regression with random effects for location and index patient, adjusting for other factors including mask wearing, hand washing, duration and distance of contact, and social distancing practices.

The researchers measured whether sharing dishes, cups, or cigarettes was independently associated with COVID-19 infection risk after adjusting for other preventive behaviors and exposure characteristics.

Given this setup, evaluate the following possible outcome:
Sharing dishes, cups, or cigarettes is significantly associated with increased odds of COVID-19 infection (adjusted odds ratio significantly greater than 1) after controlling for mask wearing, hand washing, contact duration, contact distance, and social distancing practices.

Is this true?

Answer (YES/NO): NO